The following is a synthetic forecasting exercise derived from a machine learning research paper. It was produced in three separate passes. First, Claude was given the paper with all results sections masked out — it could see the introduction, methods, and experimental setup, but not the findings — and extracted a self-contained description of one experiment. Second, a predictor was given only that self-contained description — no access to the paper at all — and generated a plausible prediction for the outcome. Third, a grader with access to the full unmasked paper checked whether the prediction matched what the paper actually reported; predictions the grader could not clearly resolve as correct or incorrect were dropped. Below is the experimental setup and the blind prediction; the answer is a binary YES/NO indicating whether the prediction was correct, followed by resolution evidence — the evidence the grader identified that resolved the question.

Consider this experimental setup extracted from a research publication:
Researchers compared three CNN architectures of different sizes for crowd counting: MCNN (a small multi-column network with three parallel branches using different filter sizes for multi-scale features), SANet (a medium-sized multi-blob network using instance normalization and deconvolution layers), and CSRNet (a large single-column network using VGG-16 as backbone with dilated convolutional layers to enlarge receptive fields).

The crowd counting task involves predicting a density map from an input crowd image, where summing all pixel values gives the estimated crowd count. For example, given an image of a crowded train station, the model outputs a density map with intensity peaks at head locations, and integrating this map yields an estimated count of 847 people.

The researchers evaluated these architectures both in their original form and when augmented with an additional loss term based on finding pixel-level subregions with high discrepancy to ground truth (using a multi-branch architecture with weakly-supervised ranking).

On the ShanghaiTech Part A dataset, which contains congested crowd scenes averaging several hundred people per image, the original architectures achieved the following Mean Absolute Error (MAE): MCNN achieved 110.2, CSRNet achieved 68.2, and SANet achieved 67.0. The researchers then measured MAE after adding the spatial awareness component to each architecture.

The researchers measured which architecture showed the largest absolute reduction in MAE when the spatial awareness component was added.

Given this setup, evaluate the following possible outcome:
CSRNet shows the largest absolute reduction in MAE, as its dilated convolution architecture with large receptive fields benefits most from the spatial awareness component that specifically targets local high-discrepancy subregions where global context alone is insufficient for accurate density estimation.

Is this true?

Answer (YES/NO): NO